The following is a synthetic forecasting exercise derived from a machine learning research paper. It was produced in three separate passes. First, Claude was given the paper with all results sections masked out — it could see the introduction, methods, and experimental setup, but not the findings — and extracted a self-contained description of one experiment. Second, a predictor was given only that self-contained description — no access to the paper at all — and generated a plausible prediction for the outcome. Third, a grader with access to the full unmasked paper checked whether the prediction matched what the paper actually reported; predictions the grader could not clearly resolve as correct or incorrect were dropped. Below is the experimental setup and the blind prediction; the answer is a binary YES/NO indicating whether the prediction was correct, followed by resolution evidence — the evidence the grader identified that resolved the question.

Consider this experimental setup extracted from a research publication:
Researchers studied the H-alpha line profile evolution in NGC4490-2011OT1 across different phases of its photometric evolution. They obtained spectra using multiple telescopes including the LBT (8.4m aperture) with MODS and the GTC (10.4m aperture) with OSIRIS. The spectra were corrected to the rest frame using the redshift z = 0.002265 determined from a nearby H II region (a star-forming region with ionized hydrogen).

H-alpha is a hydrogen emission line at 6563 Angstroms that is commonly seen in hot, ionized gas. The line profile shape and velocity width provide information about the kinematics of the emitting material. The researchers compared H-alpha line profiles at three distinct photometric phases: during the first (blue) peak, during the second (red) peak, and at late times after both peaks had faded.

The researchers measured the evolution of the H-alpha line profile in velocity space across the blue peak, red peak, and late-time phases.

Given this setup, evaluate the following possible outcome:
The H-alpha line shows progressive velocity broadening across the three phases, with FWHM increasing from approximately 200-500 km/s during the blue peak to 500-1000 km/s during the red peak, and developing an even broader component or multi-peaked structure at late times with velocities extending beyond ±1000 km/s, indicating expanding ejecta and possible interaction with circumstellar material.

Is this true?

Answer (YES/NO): NO